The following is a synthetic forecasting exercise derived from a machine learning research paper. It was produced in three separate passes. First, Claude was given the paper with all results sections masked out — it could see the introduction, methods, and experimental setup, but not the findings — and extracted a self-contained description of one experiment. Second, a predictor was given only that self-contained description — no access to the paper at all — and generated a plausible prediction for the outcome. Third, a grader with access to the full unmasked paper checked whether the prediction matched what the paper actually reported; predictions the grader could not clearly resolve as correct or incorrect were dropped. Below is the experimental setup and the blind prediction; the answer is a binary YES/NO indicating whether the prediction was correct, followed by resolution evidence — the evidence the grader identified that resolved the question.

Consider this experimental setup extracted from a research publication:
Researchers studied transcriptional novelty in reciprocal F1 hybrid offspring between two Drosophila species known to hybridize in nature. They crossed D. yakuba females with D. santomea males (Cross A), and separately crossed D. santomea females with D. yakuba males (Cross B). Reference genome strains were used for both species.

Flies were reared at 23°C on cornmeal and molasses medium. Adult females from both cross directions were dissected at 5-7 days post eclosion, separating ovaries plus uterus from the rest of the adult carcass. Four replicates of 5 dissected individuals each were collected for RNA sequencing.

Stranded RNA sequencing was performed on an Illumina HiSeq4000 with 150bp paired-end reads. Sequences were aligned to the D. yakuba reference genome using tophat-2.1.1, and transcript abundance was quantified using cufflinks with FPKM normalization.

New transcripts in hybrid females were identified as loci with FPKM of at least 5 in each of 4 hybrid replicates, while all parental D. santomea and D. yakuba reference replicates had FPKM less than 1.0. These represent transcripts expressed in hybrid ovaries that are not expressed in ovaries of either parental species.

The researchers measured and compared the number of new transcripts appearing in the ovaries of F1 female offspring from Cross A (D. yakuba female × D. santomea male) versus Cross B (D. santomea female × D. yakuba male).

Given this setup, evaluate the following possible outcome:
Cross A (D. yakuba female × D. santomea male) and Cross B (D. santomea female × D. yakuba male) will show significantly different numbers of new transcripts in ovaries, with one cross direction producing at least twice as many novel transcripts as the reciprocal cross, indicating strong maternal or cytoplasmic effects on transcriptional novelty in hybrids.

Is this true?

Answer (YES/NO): YES